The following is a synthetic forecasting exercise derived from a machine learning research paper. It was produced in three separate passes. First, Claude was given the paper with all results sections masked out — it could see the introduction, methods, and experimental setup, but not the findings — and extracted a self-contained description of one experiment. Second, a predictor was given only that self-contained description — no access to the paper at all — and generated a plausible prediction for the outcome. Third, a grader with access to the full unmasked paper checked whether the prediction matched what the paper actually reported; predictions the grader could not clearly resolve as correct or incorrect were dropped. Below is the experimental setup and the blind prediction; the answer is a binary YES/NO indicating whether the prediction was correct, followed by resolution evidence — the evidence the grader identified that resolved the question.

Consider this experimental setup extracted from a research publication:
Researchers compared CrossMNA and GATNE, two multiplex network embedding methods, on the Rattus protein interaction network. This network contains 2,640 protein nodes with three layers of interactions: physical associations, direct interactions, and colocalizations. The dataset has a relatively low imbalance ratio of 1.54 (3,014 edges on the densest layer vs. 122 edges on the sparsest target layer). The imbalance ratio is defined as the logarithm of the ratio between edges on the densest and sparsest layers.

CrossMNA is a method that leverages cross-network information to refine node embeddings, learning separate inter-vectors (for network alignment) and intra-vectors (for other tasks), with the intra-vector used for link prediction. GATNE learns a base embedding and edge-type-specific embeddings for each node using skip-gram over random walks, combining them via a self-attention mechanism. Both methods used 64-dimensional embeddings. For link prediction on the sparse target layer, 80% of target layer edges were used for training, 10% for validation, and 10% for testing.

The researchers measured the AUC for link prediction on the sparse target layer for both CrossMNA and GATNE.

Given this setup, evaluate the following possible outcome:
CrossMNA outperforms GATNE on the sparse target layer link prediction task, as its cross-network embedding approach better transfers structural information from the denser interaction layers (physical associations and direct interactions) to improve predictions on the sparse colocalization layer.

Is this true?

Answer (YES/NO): YES